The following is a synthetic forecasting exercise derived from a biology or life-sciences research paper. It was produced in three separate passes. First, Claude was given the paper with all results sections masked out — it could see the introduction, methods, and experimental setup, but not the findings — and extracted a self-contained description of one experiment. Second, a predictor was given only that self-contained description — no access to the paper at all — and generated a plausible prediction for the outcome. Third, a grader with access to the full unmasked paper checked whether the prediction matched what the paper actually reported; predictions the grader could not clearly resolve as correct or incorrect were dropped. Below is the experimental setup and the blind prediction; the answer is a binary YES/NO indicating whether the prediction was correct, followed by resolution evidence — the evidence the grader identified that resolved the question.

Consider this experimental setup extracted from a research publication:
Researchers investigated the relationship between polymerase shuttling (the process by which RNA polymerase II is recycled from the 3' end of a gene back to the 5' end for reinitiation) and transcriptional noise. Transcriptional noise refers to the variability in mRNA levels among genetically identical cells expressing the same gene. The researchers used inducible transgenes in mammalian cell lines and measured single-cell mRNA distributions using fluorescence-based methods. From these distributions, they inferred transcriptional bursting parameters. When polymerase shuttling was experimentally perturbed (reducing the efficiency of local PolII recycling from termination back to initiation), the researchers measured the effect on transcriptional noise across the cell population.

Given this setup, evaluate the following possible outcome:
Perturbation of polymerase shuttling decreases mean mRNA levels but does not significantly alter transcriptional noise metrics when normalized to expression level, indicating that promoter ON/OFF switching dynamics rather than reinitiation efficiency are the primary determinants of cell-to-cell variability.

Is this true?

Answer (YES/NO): NO